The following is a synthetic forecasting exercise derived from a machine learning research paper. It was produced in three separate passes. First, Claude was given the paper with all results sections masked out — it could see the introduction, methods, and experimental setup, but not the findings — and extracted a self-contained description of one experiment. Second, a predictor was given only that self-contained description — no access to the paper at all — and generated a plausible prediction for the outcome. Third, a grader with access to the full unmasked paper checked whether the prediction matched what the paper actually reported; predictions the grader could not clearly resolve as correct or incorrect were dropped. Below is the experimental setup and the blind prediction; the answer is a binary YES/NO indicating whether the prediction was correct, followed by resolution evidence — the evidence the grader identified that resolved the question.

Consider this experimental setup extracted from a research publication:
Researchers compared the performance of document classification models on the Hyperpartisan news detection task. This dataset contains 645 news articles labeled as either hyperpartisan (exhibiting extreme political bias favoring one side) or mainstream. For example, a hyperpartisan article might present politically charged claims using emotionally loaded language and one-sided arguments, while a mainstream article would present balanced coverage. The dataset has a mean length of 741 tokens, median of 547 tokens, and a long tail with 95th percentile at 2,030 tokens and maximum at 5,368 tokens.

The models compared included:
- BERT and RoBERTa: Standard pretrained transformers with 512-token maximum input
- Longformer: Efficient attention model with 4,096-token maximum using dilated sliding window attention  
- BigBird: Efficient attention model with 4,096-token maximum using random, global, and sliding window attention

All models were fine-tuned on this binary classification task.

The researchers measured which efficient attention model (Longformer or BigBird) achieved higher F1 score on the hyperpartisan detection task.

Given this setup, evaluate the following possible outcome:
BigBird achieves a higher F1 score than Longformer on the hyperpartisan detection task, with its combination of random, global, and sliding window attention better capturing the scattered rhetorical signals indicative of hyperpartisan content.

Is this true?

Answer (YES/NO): NO